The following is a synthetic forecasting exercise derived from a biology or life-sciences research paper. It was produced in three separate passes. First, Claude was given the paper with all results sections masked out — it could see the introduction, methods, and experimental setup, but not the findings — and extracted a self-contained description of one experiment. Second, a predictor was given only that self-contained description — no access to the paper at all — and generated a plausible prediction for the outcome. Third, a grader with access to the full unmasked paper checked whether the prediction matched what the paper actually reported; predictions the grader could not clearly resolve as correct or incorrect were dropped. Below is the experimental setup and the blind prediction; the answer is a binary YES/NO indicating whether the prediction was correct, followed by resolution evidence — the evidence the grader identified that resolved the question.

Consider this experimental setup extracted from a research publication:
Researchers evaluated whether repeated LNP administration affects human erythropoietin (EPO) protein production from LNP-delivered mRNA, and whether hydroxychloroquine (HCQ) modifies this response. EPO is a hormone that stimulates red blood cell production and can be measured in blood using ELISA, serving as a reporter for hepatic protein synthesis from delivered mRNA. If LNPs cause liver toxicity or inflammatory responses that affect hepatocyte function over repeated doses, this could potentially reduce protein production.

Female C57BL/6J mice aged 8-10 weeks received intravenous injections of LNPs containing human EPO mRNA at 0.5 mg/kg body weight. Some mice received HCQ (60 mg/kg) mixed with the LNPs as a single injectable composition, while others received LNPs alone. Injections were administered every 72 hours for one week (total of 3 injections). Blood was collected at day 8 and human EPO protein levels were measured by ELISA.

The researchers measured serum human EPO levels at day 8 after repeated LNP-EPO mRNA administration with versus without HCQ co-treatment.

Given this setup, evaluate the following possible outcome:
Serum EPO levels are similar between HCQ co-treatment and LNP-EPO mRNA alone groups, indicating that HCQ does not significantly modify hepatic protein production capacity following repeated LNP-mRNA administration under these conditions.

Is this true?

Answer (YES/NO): YES